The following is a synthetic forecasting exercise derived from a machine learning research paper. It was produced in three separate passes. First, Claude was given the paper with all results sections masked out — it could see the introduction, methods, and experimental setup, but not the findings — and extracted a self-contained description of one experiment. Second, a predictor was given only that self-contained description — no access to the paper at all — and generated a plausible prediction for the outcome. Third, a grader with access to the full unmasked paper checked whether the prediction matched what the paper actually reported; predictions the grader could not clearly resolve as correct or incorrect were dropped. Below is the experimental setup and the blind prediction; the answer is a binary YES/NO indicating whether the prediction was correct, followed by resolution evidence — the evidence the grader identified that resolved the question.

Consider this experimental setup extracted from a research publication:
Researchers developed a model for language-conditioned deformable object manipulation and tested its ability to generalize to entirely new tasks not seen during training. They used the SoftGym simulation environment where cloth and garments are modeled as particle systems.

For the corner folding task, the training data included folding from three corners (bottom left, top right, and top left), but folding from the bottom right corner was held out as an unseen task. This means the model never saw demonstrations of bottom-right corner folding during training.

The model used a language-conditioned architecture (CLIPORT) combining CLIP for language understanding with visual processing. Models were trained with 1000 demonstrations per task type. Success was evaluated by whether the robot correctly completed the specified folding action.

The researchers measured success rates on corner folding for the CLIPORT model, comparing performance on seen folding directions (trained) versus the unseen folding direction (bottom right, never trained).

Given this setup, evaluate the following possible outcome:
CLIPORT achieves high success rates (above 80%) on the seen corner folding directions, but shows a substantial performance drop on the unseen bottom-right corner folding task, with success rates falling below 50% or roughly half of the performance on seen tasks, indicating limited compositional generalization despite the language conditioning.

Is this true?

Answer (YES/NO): NO